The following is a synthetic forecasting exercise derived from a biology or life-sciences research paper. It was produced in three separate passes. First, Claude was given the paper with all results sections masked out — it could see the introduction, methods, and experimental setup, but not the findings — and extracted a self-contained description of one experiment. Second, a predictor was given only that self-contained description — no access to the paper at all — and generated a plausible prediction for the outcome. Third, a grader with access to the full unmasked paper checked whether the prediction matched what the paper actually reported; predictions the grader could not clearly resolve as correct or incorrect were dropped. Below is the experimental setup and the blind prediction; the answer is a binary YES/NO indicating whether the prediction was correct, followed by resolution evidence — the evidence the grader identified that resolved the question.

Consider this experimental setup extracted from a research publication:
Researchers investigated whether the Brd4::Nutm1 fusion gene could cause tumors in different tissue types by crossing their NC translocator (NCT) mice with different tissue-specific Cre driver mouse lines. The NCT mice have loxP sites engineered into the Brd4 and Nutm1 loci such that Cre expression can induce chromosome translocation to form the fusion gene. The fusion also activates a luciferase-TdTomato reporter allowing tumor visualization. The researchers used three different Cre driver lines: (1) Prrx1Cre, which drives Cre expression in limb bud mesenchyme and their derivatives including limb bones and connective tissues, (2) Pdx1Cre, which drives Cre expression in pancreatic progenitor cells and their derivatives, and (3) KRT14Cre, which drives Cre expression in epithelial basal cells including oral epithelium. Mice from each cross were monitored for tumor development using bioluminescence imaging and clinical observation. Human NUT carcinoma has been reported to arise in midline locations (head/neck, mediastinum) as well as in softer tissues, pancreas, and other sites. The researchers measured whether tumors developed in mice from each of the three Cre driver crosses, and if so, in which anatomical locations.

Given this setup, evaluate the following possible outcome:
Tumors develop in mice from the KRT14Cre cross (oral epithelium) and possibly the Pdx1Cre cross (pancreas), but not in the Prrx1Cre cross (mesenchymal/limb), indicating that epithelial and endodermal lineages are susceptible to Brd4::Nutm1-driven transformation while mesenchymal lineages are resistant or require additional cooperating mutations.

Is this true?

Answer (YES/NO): NO